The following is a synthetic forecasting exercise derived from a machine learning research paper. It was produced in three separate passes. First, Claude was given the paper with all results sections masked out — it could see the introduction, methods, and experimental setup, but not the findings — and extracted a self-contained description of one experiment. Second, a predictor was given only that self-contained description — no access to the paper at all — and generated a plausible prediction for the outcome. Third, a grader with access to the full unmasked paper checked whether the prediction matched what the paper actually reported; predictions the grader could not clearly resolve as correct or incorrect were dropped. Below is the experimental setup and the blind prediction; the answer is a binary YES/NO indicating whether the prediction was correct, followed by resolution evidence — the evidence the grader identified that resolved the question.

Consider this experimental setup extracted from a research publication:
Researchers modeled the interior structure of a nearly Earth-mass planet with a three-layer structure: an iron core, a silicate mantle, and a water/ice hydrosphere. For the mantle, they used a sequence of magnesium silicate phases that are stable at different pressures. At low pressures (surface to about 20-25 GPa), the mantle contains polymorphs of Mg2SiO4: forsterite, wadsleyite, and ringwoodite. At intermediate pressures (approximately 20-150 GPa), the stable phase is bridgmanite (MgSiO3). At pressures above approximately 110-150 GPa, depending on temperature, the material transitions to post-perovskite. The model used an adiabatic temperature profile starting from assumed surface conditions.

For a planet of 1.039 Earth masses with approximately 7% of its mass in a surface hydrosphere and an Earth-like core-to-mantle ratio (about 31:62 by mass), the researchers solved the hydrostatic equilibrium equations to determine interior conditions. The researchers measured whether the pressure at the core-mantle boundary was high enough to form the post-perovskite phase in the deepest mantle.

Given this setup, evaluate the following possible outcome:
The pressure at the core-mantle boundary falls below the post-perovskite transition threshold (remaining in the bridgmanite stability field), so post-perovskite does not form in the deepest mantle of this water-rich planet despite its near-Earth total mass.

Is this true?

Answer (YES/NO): NO